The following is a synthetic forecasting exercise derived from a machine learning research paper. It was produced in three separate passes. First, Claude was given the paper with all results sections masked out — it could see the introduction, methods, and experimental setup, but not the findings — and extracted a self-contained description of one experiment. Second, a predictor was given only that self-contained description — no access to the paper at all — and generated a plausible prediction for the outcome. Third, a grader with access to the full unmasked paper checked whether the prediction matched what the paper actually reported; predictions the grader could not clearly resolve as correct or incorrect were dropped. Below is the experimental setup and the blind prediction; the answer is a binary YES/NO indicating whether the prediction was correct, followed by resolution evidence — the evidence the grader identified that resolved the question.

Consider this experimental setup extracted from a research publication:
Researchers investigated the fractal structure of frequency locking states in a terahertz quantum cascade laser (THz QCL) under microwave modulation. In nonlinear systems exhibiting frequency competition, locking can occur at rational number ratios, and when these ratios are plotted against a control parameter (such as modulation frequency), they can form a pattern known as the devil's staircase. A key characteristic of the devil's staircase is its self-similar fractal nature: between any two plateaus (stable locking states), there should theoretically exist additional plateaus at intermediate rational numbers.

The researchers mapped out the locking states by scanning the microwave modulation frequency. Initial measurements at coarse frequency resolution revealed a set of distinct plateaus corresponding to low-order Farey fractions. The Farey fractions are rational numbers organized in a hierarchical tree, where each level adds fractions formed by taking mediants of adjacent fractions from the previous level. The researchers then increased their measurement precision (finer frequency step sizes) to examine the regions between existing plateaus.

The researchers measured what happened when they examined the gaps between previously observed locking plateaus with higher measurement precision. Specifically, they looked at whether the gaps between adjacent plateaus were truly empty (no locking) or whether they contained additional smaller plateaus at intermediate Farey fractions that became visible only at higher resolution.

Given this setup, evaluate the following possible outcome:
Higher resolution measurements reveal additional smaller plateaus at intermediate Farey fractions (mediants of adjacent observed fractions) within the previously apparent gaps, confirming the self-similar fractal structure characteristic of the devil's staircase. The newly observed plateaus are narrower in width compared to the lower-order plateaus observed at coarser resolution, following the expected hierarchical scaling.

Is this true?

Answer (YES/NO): YES